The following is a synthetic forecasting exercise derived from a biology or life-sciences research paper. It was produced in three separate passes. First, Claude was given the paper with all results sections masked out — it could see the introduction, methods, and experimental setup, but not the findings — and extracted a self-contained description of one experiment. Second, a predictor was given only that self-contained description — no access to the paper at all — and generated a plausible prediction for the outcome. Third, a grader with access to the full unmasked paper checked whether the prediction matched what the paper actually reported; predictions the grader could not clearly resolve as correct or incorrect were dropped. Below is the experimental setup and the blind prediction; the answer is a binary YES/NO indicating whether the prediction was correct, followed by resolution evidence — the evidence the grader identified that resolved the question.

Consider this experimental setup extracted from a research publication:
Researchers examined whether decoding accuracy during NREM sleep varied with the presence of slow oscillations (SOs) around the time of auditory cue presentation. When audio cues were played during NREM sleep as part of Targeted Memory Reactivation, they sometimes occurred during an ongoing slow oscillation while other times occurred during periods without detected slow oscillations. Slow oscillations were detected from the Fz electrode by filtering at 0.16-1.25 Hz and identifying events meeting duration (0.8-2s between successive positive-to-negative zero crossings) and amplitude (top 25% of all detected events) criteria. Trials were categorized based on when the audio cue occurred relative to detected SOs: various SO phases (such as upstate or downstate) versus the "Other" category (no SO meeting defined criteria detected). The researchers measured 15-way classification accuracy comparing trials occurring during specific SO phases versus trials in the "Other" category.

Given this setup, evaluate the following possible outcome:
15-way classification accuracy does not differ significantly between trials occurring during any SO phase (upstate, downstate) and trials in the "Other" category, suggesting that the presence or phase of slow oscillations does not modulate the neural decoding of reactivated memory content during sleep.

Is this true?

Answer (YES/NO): NO